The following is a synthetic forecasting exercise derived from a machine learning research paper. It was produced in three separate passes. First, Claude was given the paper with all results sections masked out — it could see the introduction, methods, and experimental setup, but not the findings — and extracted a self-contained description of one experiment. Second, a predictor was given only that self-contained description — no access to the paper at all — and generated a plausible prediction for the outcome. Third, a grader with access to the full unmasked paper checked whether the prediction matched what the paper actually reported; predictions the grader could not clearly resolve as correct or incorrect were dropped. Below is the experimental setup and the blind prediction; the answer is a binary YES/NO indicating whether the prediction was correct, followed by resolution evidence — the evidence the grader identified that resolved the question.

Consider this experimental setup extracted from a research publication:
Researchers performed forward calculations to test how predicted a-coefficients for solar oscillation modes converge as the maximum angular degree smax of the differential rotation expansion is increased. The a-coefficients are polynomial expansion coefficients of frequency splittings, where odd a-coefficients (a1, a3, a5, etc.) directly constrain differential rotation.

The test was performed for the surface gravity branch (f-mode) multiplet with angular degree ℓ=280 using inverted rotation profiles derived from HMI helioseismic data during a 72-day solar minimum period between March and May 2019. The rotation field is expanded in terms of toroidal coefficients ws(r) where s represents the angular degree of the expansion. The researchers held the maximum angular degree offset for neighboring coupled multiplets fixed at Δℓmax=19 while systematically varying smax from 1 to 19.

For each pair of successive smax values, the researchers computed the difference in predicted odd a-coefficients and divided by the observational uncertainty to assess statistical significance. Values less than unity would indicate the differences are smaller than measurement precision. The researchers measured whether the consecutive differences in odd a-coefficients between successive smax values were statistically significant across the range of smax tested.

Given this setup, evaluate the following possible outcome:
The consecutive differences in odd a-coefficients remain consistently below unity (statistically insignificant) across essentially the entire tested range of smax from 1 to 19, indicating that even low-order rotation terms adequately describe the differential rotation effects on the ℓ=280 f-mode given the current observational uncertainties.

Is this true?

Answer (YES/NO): YES